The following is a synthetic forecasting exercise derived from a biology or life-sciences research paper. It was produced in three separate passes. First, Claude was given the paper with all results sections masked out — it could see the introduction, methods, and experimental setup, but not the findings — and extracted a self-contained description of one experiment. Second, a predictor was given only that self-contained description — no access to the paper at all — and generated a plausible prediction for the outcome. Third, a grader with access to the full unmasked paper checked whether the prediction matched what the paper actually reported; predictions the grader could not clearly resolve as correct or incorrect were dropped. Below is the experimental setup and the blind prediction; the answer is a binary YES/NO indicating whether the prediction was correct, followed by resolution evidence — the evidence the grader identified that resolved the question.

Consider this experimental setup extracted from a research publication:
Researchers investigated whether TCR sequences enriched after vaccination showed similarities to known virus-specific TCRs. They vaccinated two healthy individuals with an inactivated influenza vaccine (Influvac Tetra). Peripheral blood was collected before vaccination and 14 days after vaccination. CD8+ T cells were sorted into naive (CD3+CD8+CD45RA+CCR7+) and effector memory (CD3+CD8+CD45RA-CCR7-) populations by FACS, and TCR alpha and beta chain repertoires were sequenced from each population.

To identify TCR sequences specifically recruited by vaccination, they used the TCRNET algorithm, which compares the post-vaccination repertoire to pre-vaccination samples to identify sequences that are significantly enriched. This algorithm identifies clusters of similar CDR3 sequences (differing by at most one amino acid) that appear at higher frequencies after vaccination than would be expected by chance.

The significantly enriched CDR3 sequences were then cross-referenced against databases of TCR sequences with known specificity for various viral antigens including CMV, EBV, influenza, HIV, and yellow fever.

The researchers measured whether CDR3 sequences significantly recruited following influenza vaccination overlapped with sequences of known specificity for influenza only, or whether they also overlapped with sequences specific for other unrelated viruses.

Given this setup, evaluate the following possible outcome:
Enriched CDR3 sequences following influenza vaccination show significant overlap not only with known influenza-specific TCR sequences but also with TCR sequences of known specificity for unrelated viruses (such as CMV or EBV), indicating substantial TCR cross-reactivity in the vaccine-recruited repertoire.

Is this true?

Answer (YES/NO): YES